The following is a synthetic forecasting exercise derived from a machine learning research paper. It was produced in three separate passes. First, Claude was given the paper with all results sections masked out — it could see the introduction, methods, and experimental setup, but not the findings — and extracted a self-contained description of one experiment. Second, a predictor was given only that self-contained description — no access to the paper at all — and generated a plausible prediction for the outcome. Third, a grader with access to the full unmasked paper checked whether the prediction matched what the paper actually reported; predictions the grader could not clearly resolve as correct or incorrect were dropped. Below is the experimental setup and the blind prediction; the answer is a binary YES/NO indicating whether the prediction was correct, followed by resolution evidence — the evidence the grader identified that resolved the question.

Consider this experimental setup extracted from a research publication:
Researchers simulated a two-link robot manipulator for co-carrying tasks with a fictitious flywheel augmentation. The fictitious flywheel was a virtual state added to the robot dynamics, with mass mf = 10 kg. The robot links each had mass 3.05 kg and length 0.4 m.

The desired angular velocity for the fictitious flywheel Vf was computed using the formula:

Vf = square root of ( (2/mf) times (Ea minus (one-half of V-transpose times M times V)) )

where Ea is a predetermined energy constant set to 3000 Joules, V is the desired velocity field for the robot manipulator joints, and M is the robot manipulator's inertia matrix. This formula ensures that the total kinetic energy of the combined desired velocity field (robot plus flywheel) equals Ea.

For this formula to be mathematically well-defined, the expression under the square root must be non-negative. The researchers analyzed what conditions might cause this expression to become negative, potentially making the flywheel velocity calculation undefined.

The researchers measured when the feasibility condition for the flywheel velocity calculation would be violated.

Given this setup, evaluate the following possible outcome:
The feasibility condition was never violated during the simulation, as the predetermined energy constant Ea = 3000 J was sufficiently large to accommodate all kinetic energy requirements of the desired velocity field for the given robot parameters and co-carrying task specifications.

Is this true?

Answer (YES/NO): NO